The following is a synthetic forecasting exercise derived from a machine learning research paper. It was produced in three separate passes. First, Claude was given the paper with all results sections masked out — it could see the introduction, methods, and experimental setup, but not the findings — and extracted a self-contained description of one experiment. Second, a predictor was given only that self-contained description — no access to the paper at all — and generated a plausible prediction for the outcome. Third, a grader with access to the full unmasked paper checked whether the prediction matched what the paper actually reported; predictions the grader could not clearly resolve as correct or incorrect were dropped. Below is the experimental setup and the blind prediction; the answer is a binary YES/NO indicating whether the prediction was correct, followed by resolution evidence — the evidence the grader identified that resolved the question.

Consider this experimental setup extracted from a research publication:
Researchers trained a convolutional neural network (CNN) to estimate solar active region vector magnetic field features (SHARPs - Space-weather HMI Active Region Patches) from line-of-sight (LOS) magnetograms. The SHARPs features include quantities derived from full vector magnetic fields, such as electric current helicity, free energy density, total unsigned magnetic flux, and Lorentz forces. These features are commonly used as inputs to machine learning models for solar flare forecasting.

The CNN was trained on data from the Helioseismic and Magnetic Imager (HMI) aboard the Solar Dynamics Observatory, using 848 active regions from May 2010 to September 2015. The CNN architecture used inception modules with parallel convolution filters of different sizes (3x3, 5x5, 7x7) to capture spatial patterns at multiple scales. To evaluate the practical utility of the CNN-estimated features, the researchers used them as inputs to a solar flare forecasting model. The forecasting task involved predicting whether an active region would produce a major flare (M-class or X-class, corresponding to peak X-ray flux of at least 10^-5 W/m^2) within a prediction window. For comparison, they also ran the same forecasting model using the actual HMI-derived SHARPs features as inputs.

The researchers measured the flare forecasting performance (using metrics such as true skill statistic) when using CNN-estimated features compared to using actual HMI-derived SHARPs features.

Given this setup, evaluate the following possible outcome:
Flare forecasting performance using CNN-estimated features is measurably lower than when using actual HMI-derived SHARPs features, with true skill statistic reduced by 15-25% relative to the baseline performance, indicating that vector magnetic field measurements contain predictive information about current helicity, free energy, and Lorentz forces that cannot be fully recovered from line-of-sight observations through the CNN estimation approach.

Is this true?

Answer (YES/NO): NO